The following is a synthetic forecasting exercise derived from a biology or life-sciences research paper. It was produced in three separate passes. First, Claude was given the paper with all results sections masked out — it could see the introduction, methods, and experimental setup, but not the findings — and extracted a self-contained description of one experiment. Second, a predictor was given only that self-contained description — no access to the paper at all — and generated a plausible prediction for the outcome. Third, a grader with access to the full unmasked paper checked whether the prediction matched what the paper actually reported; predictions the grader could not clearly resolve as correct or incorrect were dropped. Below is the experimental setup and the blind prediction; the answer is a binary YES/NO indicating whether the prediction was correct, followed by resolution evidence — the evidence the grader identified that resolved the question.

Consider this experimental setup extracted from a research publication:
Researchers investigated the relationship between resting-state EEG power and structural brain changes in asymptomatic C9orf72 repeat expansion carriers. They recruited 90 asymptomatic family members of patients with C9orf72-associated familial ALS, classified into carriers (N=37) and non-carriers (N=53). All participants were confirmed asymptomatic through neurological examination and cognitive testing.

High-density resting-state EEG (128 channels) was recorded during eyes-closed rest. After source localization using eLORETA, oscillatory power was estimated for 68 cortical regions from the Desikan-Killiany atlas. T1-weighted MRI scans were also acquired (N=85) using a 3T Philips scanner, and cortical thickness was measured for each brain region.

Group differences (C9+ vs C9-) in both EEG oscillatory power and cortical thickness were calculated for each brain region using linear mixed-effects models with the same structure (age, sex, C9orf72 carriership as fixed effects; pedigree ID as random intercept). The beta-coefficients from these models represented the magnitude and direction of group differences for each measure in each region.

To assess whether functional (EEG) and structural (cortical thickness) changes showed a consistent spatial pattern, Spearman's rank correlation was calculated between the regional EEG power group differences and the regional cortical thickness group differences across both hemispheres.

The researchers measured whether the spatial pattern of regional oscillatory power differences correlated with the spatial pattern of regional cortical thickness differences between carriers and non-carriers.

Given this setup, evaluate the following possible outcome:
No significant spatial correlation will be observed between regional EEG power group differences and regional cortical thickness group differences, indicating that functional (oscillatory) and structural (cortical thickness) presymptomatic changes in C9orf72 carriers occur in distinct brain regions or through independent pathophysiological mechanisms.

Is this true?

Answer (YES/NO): NO